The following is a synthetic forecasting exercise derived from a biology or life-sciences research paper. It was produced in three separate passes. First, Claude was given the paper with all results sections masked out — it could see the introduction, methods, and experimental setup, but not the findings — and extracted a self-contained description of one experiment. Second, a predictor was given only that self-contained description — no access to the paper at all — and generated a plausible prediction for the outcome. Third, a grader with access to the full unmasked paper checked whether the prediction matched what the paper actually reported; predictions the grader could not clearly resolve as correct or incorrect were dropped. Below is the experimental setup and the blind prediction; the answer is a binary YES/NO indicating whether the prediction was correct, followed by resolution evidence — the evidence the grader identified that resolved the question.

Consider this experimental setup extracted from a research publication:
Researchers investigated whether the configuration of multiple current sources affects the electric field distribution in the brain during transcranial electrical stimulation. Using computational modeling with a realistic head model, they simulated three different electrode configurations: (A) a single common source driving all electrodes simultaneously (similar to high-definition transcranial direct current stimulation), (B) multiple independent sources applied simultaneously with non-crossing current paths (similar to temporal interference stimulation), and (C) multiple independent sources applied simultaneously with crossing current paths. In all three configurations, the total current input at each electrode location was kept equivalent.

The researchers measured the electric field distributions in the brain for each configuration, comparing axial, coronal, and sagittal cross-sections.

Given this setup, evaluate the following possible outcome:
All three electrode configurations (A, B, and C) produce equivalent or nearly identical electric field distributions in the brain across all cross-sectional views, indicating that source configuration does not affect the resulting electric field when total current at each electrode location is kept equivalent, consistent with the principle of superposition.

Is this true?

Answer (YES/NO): YES